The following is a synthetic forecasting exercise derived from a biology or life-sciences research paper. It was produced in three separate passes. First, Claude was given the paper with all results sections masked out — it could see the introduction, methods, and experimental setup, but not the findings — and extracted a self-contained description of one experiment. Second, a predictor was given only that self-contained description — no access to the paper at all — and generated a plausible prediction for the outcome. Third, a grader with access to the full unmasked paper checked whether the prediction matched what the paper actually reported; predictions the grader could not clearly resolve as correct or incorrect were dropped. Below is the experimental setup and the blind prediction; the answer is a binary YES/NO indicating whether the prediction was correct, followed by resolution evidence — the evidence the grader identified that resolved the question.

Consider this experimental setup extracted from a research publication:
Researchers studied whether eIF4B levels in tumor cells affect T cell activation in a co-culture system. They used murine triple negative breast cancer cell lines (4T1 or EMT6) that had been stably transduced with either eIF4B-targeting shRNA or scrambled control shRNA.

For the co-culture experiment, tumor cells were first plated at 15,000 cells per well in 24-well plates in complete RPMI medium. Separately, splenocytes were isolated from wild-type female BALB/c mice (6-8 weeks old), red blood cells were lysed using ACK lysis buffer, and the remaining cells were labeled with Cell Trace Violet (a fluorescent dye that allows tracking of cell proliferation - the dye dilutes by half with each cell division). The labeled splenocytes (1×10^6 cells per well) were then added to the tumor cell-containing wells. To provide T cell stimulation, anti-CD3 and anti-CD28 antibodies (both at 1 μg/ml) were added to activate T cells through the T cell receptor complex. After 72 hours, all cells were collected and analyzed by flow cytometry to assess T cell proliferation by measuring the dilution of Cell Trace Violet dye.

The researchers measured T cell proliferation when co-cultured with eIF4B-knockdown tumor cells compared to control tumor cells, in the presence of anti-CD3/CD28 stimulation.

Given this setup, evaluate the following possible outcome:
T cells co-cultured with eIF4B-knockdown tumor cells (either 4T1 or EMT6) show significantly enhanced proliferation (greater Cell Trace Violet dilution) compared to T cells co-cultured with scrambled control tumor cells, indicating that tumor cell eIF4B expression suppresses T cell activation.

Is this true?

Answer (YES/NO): NO